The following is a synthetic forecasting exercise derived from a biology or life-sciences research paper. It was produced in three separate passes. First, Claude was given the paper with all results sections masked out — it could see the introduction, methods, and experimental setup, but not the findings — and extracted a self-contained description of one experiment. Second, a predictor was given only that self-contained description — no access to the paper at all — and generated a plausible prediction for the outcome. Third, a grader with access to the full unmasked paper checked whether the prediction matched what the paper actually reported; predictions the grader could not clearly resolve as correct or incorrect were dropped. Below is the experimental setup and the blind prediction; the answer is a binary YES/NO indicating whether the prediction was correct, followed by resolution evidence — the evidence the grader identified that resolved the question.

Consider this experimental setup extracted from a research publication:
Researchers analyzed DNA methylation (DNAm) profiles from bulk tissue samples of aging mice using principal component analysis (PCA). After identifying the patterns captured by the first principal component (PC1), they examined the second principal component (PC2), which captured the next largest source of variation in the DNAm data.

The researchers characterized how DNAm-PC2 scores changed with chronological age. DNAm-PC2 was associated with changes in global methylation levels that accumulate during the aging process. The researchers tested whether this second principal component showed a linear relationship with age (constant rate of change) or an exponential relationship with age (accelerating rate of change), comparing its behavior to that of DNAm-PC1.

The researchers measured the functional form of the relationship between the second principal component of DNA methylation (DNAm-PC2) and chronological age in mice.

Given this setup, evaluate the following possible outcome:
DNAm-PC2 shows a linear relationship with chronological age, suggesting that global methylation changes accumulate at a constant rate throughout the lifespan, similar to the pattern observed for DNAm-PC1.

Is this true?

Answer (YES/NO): NO